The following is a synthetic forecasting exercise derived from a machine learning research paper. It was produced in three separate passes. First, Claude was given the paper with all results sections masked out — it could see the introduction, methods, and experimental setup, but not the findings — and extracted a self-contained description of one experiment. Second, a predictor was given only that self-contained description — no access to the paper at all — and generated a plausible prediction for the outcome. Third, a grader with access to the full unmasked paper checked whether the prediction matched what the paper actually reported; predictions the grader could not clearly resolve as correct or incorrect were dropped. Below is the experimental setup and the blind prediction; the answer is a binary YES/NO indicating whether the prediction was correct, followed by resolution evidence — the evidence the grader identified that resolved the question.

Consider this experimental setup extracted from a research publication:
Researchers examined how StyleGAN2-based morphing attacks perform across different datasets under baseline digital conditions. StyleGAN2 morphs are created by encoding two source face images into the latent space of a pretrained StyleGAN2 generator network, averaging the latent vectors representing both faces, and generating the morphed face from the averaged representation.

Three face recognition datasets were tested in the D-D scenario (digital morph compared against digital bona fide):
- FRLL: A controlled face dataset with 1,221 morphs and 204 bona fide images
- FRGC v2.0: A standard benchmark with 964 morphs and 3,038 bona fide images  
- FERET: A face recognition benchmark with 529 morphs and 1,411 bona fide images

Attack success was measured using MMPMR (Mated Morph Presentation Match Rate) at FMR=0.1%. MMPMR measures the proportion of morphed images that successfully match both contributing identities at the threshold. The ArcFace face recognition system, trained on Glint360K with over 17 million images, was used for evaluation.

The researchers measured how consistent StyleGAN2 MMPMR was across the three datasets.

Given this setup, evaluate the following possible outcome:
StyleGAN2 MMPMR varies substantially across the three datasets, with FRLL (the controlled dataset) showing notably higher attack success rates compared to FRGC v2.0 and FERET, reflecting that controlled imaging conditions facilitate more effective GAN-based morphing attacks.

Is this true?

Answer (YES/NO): YES